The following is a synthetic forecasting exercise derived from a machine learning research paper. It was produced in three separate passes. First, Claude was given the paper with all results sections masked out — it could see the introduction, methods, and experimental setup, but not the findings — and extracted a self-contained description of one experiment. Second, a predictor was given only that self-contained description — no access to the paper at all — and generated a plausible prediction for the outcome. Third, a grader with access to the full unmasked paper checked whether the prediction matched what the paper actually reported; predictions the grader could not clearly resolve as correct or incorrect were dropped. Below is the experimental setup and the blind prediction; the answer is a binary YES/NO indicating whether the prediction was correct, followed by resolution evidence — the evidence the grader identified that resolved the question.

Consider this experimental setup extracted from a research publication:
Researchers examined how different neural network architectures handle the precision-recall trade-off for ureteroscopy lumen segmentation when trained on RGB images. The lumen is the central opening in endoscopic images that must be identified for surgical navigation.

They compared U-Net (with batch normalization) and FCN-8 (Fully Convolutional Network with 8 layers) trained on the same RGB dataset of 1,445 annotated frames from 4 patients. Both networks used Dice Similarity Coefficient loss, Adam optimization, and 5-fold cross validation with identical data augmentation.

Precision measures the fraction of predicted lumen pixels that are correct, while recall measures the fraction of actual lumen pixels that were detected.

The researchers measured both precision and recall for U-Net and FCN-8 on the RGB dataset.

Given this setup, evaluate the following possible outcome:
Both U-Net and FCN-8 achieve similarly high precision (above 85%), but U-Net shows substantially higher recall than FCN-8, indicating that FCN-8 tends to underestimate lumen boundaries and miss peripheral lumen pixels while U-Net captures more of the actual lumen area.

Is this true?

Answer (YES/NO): NO